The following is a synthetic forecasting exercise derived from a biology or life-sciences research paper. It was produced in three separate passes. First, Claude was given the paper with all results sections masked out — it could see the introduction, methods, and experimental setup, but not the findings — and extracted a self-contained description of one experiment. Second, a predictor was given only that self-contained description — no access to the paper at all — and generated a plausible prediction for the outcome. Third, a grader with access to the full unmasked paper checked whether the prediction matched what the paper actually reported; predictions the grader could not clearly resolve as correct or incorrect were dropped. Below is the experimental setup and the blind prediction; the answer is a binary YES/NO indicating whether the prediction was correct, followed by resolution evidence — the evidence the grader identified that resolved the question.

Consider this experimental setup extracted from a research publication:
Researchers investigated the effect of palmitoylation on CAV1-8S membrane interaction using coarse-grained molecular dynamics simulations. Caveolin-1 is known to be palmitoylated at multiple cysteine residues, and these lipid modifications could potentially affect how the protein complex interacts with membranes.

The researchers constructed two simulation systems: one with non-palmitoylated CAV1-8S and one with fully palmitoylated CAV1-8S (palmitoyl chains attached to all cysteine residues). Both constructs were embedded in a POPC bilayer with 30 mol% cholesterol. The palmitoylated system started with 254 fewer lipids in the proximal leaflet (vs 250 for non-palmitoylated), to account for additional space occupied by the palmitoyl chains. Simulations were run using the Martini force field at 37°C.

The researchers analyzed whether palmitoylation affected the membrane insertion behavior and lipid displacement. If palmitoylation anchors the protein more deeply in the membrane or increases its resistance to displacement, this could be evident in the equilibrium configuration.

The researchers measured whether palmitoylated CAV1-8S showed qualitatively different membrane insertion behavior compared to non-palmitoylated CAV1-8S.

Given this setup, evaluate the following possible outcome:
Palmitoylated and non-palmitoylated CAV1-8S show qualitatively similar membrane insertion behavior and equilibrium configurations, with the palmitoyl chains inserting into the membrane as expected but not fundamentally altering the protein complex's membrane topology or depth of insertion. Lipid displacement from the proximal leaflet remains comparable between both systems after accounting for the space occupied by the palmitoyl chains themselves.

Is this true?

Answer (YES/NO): NO